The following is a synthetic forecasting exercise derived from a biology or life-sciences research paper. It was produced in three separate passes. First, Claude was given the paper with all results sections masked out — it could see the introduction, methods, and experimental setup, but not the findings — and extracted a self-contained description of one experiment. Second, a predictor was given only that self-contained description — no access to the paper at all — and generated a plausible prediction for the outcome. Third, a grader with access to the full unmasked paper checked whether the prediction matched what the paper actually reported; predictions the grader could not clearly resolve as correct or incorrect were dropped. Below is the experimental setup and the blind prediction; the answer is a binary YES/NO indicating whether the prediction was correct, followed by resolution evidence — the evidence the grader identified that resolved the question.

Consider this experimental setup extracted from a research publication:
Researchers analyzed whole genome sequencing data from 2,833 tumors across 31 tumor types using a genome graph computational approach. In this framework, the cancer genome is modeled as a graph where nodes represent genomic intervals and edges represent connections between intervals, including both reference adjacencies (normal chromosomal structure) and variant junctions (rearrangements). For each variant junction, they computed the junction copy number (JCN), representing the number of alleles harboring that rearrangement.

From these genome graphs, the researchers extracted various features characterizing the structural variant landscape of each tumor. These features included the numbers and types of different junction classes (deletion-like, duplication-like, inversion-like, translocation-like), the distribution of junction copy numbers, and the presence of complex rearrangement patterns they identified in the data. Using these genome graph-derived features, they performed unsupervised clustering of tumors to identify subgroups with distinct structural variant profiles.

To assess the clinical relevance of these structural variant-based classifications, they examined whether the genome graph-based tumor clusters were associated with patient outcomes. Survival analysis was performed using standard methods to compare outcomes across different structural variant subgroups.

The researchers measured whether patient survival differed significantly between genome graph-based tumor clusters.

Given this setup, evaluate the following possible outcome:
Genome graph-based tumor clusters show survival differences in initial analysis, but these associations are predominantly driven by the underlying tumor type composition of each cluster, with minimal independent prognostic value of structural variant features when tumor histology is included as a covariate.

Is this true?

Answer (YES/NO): NO